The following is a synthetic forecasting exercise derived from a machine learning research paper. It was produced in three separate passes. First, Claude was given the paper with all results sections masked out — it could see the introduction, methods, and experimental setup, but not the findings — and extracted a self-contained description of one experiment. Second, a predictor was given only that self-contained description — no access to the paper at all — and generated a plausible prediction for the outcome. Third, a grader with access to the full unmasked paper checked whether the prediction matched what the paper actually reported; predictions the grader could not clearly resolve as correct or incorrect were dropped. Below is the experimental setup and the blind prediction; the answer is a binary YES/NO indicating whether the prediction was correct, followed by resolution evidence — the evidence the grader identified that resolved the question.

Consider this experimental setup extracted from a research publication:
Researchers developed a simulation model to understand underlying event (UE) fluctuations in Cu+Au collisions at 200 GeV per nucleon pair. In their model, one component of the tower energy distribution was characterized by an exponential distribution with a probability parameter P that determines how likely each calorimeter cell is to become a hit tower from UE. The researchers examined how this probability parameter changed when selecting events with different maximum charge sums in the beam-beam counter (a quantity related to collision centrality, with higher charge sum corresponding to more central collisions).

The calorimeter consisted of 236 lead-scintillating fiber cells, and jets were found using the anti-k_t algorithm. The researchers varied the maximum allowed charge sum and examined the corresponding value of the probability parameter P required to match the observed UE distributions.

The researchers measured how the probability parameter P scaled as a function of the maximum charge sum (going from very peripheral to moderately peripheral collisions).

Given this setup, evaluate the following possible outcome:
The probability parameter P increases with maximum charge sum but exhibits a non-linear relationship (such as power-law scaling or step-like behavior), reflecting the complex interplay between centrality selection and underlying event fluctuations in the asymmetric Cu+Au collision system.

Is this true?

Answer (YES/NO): YES